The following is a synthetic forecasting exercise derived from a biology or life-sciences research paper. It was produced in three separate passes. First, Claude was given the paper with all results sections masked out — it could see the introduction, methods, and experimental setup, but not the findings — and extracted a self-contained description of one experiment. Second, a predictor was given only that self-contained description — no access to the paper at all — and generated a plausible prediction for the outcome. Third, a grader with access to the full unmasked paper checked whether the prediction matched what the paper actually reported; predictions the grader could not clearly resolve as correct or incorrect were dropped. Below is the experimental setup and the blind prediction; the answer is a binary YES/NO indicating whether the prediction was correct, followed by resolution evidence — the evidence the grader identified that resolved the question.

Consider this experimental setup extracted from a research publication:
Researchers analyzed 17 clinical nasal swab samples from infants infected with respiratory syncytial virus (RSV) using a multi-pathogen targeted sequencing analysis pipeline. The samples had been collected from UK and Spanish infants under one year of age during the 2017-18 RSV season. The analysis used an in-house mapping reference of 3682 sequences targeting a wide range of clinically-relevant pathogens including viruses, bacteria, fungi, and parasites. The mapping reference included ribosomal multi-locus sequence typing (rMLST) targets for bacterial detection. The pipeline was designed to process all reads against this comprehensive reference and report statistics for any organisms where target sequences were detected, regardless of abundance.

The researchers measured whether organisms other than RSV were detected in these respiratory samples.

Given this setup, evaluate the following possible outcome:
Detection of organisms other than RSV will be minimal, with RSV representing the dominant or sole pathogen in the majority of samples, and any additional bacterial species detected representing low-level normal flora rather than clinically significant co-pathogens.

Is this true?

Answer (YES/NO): NO